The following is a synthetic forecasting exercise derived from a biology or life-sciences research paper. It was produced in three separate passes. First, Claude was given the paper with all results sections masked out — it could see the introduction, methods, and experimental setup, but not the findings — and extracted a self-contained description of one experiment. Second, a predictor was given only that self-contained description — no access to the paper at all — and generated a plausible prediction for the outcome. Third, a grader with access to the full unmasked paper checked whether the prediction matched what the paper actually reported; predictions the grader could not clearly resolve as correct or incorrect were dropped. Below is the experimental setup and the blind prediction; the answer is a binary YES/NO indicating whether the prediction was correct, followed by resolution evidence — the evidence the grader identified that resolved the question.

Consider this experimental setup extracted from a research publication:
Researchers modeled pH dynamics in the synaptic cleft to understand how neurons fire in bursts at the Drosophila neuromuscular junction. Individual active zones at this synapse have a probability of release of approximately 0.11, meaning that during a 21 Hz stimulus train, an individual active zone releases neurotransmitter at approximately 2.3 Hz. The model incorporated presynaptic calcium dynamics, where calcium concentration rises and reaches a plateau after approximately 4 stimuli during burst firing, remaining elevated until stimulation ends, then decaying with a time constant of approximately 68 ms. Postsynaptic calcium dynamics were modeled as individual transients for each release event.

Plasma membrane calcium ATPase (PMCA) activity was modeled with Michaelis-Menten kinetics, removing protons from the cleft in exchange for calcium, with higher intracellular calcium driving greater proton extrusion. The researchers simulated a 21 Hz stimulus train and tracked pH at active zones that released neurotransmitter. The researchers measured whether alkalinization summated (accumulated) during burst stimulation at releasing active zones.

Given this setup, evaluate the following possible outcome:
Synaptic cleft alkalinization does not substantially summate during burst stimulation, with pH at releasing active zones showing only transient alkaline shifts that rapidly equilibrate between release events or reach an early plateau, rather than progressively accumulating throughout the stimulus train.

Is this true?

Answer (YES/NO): YES